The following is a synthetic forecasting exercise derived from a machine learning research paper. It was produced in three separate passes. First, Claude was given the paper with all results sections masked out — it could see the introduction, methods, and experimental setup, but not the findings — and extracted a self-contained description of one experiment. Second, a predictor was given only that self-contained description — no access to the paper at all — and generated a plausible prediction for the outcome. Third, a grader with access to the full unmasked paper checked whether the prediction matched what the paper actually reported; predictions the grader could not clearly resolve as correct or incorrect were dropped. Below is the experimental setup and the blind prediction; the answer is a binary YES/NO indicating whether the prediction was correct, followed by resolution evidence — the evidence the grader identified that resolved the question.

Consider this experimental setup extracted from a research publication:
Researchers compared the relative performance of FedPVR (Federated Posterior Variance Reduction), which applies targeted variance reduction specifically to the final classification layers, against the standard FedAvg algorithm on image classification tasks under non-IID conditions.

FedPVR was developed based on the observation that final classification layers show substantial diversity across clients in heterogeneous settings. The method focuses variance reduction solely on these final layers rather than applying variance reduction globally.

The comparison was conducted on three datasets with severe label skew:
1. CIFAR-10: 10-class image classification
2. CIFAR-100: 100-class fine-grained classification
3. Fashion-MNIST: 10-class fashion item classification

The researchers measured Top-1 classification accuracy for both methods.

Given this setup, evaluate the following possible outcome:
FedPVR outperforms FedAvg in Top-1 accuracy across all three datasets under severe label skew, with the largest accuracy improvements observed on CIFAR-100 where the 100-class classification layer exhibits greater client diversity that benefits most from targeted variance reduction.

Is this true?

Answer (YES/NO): NO